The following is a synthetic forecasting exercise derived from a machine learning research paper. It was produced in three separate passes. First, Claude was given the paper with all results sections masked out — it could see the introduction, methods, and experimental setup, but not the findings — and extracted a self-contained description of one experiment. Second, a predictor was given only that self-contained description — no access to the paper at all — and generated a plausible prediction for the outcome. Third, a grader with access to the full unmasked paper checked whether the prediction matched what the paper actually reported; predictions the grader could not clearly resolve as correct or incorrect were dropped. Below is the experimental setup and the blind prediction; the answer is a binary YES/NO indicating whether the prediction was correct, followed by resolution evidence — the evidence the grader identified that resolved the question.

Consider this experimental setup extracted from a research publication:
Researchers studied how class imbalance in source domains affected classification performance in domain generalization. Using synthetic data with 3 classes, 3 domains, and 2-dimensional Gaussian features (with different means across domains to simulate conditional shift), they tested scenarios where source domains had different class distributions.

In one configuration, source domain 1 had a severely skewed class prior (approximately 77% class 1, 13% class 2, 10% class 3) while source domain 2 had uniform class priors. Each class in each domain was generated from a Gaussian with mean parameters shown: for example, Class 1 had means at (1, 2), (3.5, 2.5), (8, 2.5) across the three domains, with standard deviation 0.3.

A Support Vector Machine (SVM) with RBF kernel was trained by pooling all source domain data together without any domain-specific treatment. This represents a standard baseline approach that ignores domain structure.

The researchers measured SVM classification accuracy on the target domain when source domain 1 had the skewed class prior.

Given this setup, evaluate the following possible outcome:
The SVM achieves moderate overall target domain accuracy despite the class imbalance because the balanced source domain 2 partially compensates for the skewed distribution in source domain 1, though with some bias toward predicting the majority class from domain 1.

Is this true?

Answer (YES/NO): NO